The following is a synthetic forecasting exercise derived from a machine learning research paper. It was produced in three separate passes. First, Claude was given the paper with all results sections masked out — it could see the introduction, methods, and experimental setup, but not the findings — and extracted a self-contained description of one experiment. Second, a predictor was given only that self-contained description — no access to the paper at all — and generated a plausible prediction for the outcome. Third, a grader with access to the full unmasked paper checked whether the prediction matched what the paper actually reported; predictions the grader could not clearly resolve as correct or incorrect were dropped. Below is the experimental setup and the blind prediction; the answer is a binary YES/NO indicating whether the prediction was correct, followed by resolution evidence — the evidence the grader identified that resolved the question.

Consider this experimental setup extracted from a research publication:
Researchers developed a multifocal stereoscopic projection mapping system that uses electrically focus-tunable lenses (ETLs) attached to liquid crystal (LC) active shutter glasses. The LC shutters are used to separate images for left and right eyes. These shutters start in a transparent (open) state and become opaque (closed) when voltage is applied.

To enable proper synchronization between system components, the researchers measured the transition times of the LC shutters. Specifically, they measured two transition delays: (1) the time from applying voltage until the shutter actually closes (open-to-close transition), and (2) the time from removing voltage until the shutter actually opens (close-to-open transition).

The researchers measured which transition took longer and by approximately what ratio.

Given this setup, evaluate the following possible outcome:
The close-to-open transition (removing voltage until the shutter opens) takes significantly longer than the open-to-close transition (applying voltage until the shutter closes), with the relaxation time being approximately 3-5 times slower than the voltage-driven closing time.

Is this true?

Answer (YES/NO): NO